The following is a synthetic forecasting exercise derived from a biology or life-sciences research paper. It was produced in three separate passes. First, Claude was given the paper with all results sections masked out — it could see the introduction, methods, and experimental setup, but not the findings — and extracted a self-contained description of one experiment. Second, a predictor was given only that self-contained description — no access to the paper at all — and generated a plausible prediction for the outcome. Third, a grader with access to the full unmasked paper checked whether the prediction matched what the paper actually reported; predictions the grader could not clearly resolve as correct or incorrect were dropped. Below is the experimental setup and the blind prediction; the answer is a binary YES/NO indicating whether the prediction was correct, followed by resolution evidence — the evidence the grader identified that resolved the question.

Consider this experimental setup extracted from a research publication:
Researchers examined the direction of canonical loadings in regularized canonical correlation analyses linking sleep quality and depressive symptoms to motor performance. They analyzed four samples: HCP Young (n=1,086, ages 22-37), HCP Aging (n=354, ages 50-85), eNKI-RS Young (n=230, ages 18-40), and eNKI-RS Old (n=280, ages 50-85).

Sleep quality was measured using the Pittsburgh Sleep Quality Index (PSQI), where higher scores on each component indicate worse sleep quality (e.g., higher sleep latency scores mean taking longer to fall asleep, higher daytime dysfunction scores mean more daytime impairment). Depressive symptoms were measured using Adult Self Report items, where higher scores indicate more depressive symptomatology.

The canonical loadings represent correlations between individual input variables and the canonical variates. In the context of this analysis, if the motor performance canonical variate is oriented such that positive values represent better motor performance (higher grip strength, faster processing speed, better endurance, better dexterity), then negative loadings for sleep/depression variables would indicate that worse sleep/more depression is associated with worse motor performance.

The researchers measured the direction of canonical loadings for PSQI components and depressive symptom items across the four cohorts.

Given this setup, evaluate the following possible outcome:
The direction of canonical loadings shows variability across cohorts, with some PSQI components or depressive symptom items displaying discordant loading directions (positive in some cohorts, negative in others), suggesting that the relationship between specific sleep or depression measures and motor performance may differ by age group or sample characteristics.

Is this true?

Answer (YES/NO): YES